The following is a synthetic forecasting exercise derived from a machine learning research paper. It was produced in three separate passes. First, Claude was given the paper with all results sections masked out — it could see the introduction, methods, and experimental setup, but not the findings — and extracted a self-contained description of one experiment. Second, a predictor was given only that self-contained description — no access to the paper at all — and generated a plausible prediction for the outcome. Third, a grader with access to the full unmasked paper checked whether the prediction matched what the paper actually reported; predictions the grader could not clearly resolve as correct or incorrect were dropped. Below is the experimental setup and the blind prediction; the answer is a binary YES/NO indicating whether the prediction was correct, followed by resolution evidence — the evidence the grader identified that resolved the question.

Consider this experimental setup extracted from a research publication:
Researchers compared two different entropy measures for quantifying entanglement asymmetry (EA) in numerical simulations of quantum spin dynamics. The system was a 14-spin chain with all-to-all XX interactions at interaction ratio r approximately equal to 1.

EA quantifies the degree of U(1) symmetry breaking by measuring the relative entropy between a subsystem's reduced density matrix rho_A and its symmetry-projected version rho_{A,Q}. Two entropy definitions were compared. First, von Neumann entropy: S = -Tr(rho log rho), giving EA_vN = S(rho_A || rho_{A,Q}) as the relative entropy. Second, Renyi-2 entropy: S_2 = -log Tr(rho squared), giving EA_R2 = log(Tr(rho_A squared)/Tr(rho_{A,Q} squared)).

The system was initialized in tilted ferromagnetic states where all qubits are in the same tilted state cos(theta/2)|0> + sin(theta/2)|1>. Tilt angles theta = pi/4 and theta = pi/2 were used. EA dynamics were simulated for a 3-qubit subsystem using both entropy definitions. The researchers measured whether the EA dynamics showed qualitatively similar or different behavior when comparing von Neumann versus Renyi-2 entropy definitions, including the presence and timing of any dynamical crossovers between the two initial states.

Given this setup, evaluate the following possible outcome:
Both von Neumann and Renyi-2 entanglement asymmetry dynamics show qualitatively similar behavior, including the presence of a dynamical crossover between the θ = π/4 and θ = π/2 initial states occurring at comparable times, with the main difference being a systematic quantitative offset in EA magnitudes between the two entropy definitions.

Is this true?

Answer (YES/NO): YES